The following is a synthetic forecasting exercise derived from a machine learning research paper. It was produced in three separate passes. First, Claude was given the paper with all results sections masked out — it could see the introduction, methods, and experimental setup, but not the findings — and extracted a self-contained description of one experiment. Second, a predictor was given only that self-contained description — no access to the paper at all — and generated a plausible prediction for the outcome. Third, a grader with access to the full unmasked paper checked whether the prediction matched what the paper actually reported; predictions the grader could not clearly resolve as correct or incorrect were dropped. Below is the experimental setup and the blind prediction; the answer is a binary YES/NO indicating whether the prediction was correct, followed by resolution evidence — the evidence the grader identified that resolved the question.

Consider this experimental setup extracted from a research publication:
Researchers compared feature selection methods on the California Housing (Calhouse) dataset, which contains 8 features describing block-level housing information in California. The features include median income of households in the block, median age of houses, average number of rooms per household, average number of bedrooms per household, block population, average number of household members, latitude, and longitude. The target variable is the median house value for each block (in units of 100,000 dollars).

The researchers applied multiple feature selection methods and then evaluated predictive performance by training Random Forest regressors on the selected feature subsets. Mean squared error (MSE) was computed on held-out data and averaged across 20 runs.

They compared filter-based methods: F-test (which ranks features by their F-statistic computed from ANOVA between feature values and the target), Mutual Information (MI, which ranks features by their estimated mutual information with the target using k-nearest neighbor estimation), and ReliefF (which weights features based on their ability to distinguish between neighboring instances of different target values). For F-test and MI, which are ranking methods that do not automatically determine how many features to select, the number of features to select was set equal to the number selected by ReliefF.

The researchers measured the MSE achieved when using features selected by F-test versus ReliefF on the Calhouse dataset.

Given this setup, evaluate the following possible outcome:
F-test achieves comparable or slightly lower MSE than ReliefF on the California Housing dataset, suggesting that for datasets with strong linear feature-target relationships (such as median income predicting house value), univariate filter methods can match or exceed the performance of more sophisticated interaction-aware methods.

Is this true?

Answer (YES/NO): NO